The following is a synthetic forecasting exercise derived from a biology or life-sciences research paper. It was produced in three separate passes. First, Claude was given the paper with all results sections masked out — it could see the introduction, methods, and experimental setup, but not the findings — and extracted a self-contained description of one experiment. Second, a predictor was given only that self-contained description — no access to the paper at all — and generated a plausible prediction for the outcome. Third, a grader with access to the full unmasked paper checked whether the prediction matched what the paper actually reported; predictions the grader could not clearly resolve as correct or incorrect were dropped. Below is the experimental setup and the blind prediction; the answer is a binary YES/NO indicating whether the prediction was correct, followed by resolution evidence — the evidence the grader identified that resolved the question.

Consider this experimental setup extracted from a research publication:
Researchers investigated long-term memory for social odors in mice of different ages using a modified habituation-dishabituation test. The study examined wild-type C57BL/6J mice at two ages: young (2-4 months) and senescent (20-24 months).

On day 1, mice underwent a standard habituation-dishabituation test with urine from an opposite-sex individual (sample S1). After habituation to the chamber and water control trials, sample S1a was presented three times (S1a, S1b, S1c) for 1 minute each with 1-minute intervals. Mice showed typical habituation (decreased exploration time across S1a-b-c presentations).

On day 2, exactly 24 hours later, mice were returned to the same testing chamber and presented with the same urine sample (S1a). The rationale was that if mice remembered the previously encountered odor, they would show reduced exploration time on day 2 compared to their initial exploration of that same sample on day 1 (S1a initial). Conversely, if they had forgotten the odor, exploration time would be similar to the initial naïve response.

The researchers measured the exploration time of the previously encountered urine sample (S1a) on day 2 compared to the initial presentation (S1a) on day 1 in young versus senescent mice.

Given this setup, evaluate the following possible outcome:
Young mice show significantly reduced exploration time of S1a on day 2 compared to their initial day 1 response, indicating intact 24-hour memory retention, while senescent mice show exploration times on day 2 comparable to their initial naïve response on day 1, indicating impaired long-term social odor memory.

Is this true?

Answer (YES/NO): YES